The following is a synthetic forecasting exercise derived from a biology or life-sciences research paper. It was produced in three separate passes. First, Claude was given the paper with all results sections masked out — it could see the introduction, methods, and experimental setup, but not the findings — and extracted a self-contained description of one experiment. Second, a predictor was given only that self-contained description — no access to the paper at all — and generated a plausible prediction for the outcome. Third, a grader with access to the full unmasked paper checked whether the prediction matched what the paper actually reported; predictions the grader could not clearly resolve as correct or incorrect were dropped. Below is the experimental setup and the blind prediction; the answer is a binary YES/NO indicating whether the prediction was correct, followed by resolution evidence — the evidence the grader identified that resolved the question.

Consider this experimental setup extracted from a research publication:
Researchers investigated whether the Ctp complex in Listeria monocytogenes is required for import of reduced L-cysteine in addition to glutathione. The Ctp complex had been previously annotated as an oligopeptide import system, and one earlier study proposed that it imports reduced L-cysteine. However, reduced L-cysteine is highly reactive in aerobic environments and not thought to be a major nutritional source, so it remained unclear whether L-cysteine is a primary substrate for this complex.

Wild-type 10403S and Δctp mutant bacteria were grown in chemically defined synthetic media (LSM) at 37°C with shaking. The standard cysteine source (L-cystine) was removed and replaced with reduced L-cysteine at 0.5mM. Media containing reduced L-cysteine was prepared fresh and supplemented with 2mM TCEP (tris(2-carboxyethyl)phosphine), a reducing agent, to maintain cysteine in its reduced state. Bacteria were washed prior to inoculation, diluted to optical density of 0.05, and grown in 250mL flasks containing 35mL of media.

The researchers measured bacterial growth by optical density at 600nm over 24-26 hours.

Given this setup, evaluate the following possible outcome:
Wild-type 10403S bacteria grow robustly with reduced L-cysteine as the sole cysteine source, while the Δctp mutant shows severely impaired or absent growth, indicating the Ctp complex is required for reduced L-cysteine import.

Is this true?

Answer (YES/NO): NO